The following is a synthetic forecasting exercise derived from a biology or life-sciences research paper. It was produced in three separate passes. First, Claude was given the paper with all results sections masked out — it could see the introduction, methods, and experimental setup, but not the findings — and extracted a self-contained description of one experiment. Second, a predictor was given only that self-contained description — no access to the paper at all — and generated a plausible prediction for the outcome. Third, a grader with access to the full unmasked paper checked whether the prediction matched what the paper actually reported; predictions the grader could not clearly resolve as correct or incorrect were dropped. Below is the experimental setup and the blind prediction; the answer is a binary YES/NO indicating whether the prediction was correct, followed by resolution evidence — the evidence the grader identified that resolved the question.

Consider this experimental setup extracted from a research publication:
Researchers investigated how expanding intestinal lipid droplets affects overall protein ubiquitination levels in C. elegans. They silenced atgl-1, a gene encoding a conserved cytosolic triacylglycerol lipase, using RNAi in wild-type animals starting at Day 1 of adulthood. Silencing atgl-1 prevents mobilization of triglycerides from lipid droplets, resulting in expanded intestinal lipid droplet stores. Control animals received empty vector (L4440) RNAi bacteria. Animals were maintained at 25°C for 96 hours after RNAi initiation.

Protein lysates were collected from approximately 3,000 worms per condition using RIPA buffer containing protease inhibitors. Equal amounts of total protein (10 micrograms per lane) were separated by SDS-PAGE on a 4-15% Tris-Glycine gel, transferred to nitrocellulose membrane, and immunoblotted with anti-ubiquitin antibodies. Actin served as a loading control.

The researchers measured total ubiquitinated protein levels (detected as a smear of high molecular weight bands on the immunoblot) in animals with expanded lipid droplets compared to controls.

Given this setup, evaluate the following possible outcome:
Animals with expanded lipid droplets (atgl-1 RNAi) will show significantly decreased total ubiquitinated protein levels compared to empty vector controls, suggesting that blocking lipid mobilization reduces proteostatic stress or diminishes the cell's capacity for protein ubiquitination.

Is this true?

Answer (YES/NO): YES